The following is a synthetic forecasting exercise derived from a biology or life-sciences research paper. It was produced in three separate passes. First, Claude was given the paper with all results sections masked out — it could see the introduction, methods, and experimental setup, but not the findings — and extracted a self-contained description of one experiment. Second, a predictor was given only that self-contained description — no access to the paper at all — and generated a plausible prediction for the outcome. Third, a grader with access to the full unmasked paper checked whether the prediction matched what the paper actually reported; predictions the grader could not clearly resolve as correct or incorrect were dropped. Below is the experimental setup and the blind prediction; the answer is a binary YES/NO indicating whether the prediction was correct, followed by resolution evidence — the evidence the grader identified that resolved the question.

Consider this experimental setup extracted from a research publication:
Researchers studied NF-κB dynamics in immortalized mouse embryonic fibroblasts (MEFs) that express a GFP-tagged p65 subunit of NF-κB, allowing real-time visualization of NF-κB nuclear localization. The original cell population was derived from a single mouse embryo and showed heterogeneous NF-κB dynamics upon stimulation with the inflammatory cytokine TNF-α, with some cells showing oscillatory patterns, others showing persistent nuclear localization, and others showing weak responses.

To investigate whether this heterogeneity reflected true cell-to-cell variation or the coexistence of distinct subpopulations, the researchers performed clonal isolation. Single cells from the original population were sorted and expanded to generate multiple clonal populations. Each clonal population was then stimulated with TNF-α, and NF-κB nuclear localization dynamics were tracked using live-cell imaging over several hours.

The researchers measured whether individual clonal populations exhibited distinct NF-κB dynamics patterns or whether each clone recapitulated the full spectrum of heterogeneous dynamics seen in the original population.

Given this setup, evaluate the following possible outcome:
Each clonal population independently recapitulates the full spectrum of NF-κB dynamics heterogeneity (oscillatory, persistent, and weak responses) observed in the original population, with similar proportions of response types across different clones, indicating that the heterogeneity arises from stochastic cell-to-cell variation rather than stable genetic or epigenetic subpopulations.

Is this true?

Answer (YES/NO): NO